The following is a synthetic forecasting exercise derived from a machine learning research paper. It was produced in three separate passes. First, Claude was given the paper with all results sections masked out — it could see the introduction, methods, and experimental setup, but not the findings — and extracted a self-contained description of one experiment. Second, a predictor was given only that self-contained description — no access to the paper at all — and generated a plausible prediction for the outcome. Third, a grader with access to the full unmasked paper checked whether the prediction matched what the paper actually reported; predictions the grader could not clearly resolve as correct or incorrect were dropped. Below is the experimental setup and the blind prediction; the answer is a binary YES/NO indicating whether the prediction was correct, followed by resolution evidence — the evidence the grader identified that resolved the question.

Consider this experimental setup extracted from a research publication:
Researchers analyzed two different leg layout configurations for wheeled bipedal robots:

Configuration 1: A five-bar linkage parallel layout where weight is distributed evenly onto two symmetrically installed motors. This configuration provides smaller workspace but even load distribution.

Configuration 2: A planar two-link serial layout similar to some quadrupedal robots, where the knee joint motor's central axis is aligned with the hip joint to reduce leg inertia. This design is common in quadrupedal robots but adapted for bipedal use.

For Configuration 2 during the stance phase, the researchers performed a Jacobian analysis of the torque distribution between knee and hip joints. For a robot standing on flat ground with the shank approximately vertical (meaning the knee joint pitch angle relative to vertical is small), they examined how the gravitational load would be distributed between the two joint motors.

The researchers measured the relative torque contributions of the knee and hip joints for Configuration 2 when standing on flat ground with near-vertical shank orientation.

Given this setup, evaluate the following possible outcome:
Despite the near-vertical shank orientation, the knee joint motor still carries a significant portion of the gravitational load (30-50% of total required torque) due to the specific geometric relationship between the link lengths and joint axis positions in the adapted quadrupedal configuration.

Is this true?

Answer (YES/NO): NO